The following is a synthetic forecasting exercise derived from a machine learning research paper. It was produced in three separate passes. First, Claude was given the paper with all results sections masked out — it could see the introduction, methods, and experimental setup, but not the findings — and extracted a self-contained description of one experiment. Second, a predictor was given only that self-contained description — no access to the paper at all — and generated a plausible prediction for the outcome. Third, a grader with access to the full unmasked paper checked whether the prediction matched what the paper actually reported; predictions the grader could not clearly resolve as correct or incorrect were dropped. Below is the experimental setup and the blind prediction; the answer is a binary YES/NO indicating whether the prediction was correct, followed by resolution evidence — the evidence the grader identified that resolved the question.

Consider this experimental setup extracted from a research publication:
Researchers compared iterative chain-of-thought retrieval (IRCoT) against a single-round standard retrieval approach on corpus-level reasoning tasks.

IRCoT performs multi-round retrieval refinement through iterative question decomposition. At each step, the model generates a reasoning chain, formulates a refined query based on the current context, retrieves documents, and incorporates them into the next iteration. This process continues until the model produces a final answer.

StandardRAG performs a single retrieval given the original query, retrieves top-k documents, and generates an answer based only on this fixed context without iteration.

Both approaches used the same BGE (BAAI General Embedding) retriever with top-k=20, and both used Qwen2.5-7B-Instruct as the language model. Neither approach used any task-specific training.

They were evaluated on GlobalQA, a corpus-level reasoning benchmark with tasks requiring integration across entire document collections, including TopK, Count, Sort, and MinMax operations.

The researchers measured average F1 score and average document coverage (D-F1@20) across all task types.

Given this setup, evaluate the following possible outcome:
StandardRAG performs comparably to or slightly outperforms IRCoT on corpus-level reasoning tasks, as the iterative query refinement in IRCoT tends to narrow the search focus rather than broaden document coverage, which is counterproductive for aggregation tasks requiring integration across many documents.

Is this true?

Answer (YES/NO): YES